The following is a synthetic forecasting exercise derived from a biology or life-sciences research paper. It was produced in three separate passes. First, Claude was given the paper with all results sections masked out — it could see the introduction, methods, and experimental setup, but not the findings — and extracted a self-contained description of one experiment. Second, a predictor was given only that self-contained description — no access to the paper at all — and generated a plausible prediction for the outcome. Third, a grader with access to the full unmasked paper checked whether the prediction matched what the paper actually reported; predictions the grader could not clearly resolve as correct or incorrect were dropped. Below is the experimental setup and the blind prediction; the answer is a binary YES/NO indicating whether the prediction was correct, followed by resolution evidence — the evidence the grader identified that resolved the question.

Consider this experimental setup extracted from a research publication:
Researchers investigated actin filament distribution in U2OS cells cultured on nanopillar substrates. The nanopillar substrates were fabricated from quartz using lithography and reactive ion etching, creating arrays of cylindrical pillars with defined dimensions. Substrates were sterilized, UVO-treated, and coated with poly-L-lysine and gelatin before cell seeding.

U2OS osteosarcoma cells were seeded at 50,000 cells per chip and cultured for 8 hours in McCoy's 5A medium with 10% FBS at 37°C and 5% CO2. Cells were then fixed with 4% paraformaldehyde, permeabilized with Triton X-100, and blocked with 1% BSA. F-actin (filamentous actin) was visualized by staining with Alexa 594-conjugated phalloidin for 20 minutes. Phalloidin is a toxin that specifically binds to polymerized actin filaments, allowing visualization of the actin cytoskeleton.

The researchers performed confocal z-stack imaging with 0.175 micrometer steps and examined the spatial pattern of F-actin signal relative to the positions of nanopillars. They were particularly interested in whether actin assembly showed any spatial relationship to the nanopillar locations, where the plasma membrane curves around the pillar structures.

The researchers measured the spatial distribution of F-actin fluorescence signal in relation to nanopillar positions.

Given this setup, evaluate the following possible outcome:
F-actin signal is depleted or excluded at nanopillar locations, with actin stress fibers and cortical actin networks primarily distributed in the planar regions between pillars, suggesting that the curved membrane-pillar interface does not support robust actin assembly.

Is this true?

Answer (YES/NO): NO